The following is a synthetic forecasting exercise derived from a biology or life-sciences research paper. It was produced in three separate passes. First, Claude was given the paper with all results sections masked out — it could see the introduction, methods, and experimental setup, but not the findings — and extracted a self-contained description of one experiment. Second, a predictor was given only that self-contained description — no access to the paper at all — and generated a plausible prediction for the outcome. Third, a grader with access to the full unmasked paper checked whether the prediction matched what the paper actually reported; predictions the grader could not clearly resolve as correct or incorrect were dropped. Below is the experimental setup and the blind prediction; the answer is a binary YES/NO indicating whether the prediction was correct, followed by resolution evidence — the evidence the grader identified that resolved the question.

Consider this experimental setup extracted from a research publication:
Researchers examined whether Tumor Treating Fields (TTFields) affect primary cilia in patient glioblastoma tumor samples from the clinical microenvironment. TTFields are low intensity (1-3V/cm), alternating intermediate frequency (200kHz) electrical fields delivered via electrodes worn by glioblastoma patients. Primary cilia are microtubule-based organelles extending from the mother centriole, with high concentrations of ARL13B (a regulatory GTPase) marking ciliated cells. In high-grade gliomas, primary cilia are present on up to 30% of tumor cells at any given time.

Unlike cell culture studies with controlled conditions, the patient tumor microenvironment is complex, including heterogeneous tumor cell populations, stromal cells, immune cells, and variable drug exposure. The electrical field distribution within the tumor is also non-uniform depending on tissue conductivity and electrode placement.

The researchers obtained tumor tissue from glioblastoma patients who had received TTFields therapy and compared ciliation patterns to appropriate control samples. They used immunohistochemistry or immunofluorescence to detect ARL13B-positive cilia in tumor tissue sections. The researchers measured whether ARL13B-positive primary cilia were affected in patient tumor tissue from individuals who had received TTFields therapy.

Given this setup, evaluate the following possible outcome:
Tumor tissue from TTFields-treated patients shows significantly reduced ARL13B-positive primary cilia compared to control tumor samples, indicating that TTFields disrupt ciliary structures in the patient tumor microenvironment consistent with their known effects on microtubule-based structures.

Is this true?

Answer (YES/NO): YES